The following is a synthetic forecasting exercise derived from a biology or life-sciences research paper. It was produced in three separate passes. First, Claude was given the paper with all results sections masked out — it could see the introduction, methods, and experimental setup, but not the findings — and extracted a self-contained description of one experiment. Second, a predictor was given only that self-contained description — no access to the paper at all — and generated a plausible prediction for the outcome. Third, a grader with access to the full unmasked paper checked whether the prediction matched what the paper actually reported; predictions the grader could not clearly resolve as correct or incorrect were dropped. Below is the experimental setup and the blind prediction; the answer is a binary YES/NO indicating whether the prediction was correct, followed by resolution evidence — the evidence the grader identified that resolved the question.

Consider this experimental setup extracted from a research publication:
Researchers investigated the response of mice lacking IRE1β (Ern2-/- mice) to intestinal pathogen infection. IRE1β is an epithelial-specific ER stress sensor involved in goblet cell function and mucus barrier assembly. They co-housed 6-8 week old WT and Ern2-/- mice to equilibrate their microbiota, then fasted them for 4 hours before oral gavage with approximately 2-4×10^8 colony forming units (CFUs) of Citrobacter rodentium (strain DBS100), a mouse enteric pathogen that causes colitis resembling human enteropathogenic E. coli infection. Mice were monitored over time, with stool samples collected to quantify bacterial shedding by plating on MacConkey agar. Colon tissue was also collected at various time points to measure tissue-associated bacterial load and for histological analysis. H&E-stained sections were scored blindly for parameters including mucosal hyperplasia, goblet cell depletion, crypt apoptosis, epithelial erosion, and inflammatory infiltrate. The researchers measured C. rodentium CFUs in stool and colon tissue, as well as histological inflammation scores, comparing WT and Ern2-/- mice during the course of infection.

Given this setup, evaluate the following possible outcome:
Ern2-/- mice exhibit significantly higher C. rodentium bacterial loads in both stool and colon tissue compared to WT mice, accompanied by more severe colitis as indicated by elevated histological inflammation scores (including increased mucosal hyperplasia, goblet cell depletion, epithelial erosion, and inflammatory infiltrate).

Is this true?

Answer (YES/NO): YES